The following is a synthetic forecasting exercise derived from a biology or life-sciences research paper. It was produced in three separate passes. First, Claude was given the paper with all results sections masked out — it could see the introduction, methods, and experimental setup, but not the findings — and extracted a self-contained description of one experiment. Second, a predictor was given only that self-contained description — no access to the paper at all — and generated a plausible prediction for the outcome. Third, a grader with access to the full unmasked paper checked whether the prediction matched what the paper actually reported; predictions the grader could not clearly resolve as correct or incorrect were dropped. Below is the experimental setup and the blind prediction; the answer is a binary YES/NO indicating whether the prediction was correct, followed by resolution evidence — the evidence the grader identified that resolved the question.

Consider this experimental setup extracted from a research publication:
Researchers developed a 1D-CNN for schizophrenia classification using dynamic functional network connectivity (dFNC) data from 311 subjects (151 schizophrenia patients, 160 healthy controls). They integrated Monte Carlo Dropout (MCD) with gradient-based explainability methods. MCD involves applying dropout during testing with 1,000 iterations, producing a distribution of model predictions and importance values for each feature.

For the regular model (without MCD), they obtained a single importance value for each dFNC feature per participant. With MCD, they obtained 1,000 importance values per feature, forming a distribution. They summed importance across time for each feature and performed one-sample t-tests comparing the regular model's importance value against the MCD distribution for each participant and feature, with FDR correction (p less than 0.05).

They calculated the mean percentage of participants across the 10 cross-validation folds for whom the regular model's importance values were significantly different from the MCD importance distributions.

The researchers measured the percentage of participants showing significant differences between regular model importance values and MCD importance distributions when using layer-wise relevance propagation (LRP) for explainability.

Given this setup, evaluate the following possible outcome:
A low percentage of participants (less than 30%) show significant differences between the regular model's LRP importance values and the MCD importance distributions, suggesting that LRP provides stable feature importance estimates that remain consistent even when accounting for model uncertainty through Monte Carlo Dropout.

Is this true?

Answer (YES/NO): NO